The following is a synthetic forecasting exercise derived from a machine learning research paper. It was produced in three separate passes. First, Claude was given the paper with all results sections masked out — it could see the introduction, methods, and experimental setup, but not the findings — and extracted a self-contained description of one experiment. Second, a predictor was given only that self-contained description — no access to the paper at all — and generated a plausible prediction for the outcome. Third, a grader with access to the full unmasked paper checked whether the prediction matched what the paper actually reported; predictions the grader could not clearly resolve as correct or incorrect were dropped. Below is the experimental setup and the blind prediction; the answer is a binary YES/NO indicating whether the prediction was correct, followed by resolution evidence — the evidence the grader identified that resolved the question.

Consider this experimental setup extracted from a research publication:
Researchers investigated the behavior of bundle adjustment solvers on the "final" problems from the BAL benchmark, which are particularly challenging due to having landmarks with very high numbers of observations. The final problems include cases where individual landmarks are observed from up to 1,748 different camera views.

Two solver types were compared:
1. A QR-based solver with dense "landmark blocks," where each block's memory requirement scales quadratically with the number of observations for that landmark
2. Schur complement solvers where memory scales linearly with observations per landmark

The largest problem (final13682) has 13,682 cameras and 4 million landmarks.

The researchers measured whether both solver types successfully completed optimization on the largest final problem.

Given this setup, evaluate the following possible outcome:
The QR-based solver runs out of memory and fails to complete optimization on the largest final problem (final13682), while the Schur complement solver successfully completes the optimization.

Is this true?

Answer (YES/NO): YES